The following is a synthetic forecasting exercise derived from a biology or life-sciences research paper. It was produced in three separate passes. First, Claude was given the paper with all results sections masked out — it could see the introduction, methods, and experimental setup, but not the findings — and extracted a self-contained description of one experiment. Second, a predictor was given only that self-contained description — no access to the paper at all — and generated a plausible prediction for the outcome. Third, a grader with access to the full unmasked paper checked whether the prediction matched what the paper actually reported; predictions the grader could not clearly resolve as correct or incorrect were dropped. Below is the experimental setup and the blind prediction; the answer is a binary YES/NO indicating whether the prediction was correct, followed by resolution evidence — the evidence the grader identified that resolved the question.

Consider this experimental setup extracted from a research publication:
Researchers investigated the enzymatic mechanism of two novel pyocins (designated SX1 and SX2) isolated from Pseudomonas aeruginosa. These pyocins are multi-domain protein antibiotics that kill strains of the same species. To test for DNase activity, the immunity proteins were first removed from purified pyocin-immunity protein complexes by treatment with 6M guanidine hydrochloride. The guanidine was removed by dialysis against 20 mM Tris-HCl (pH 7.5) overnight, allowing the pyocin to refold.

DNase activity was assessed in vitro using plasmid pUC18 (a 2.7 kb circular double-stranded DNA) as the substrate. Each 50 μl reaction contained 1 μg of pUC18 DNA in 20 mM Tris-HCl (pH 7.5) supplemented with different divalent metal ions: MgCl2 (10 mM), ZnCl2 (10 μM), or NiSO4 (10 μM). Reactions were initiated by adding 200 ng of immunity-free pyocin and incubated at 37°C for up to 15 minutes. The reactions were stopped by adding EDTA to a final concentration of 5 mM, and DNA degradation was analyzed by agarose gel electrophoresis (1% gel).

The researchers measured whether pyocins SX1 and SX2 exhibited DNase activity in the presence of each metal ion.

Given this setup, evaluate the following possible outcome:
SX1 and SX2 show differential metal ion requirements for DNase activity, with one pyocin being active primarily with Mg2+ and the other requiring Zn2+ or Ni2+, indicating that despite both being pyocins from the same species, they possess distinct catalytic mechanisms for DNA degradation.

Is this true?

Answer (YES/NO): NO